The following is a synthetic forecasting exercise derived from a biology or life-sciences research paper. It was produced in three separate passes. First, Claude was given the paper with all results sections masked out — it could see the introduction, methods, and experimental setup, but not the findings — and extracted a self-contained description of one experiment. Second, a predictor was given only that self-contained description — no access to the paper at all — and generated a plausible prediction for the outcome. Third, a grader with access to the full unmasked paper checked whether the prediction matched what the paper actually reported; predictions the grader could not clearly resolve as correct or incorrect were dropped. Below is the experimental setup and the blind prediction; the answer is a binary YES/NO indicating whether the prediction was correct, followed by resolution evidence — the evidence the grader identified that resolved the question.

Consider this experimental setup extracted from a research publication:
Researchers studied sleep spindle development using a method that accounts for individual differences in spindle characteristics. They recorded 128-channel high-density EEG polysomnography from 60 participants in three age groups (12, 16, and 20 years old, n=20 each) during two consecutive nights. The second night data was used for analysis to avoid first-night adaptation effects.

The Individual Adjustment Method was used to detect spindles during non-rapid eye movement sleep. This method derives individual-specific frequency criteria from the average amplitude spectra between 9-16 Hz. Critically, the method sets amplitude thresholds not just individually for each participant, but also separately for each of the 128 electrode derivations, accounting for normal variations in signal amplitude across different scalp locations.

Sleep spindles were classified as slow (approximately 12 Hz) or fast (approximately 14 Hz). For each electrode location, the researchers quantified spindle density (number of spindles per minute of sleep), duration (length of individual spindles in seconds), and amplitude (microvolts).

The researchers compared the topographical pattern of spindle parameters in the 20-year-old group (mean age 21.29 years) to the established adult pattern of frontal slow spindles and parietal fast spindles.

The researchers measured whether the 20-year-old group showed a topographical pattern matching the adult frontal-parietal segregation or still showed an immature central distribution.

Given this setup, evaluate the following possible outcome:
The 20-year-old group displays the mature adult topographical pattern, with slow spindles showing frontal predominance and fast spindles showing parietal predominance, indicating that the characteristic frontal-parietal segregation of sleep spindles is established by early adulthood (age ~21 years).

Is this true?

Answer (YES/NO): YES